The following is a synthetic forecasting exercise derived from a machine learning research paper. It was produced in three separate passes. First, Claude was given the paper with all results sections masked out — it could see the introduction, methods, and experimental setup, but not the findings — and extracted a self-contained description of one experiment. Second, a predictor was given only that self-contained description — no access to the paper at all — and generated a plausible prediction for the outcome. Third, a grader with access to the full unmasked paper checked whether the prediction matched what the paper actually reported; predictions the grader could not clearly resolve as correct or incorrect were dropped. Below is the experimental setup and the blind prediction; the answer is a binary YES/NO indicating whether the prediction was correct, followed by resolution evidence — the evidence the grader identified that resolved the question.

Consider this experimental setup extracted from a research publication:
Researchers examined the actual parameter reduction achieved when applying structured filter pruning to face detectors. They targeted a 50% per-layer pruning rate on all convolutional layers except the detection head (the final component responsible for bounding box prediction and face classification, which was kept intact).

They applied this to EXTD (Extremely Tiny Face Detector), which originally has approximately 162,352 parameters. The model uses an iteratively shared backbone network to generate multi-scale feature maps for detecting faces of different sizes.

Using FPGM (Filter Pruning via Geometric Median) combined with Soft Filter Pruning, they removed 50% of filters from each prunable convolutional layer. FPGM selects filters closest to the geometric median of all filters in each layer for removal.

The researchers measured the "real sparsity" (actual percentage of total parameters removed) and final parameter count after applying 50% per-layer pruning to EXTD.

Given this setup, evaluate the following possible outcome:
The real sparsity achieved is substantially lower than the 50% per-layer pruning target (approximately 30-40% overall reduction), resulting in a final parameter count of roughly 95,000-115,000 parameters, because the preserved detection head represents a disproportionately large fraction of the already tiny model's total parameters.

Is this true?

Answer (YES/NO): NO